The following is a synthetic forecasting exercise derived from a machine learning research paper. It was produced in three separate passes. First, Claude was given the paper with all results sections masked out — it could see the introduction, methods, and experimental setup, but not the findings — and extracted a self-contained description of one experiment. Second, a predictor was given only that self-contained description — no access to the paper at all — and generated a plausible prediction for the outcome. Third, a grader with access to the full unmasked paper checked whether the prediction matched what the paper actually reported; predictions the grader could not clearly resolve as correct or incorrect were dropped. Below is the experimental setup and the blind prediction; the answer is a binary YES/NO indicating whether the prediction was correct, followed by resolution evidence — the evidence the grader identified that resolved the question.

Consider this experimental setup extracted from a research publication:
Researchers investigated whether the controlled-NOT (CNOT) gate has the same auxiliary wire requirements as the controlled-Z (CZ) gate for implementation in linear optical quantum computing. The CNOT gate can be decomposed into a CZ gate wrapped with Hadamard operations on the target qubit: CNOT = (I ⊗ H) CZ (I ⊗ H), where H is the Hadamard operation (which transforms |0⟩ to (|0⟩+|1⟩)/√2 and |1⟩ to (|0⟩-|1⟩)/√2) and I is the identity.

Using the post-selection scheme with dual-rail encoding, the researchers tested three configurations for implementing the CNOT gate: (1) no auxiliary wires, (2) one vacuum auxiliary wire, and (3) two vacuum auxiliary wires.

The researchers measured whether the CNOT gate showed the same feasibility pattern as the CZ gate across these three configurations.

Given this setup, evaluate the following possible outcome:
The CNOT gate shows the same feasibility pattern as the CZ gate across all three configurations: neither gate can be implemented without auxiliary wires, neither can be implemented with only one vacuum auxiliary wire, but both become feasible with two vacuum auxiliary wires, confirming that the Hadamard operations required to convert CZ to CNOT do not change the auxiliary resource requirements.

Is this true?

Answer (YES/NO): YES